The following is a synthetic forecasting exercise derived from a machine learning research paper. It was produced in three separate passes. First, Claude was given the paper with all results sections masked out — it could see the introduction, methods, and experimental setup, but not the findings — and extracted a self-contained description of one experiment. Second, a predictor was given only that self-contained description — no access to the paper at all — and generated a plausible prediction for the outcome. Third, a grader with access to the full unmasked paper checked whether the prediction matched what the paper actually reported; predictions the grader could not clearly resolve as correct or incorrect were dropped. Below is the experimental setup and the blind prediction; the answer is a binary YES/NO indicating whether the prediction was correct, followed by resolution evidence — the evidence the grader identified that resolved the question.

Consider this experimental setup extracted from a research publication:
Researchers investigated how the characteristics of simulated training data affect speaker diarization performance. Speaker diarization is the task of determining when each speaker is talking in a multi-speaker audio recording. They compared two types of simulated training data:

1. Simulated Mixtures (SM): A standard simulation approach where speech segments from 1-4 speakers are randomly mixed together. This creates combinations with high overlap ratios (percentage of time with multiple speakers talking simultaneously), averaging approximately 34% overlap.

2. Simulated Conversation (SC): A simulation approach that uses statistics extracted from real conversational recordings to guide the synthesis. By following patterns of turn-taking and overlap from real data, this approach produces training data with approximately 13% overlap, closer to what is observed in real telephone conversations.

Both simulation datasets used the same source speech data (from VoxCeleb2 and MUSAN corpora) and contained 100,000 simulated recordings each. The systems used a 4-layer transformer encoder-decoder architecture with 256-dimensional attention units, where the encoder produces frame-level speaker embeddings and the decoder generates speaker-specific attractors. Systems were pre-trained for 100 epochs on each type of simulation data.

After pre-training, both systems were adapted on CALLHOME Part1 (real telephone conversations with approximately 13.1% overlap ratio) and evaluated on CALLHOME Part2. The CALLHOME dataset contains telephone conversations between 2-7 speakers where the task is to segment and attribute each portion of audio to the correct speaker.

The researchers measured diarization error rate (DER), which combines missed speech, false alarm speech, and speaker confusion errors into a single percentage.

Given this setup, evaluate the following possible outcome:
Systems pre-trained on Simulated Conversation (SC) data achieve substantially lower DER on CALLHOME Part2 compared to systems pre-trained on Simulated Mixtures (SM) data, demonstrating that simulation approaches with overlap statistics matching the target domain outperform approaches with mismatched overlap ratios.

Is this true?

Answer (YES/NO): YES